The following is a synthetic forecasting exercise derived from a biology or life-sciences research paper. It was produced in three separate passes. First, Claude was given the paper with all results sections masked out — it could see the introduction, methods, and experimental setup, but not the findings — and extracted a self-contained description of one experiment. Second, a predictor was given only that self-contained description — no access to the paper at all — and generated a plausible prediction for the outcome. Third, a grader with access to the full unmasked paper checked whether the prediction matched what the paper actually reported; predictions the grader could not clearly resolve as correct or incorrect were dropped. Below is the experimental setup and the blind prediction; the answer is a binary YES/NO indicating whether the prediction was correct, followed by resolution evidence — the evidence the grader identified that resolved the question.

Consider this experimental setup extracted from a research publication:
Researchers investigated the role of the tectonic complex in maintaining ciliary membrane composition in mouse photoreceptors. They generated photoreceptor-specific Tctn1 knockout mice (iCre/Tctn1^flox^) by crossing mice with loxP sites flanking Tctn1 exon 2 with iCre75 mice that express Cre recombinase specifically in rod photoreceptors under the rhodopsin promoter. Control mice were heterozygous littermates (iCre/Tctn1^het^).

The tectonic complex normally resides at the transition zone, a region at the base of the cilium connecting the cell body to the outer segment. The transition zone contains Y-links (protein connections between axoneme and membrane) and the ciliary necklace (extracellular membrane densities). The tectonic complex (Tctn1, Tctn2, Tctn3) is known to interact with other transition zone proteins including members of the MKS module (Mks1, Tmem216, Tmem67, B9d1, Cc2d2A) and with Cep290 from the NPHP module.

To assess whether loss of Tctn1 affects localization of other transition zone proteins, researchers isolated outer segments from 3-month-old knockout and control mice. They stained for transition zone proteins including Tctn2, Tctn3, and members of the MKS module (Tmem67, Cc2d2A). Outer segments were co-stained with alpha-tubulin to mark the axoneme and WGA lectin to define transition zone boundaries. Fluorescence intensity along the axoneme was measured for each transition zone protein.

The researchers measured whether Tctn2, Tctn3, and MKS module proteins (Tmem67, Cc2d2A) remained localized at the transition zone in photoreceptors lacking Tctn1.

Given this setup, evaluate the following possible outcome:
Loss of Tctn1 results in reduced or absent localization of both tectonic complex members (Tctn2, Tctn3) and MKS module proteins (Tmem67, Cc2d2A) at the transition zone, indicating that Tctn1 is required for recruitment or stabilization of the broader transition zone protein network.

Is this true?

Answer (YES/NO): NO